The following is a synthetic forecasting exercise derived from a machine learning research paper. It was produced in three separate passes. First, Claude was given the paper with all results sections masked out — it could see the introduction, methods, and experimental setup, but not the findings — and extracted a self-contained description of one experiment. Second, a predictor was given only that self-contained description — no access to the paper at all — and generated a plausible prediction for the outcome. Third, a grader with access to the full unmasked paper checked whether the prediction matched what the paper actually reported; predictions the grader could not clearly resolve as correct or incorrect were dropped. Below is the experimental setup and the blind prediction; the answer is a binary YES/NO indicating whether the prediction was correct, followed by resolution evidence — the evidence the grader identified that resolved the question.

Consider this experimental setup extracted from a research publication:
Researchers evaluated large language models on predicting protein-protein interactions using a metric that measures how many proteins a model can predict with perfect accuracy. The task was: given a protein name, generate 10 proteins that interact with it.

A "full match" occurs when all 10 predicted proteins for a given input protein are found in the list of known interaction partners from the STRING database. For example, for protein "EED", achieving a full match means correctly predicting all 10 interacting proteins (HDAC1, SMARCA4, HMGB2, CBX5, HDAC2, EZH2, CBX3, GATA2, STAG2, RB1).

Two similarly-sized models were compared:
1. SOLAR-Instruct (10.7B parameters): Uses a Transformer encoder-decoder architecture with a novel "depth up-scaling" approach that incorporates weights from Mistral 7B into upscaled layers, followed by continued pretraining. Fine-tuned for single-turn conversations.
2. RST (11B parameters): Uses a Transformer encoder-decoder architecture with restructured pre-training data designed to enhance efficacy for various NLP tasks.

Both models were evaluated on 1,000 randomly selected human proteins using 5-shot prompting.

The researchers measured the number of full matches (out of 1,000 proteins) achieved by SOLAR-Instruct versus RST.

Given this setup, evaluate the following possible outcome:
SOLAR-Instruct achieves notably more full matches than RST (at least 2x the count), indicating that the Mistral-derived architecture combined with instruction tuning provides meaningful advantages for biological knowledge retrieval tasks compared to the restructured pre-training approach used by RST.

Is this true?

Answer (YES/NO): YES